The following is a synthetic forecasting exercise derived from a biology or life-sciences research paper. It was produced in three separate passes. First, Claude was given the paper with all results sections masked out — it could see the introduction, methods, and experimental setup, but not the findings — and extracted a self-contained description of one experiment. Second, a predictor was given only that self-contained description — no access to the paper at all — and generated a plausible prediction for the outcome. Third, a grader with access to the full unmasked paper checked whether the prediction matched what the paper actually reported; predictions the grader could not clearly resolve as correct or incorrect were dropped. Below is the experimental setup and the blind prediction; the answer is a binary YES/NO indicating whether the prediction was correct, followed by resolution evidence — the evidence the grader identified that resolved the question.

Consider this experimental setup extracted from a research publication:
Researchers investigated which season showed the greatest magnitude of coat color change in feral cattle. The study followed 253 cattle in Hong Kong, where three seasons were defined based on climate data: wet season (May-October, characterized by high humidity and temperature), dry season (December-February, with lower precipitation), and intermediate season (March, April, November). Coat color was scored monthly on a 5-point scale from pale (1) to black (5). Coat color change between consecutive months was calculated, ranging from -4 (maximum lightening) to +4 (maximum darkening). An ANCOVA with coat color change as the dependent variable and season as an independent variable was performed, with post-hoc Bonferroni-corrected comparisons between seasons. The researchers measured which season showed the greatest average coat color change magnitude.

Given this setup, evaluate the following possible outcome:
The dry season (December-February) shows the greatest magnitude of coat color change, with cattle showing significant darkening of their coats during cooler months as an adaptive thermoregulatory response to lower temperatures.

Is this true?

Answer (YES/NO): NO